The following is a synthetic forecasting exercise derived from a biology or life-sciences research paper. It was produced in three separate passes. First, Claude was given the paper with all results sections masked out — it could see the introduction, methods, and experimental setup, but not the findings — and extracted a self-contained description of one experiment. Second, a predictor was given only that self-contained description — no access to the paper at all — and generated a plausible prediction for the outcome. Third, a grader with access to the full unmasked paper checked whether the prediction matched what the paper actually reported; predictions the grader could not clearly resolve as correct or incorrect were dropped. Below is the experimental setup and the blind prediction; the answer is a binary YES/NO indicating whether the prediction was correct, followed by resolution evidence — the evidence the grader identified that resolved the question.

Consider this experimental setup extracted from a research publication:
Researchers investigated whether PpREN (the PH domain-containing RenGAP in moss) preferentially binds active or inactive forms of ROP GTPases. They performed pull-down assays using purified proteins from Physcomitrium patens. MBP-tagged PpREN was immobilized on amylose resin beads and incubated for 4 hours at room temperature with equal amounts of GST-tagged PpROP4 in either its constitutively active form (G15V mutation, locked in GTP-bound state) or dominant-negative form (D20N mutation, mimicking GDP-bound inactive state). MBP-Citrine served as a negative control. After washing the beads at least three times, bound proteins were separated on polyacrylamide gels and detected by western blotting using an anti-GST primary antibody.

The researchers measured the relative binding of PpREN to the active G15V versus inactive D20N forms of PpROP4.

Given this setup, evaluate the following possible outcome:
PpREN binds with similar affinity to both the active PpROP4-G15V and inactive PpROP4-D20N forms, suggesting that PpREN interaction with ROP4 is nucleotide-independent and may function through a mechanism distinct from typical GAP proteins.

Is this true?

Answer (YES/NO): NO